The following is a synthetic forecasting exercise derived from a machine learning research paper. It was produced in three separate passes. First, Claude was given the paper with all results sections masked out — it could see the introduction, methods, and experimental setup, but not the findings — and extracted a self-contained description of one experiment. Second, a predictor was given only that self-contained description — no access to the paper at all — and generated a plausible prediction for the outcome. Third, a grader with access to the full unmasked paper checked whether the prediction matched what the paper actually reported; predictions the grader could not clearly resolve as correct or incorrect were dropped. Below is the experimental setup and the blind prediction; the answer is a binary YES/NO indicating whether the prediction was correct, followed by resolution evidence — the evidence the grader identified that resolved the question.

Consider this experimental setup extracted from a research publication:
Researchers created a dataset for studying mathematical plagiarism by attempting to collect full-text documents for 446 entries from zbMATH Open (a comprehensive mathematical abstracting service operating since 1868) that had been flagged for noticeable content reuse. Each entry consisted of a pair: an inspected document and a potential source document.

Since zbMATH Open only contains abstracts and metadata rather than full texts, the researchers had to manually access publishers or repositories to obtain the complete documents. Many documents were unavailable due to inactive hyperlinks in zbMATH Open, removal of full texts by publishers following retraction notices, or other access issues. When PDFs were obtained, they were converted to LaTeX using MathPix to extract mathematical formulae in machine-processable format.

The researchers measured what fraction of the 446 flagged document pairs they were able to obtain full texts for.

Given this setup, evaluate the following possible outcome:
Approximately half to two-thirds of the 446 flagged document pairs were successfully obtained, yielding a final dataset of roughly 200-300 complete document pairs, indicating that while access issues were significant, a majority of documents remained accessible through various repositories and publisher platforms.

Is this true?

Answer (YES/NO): NO